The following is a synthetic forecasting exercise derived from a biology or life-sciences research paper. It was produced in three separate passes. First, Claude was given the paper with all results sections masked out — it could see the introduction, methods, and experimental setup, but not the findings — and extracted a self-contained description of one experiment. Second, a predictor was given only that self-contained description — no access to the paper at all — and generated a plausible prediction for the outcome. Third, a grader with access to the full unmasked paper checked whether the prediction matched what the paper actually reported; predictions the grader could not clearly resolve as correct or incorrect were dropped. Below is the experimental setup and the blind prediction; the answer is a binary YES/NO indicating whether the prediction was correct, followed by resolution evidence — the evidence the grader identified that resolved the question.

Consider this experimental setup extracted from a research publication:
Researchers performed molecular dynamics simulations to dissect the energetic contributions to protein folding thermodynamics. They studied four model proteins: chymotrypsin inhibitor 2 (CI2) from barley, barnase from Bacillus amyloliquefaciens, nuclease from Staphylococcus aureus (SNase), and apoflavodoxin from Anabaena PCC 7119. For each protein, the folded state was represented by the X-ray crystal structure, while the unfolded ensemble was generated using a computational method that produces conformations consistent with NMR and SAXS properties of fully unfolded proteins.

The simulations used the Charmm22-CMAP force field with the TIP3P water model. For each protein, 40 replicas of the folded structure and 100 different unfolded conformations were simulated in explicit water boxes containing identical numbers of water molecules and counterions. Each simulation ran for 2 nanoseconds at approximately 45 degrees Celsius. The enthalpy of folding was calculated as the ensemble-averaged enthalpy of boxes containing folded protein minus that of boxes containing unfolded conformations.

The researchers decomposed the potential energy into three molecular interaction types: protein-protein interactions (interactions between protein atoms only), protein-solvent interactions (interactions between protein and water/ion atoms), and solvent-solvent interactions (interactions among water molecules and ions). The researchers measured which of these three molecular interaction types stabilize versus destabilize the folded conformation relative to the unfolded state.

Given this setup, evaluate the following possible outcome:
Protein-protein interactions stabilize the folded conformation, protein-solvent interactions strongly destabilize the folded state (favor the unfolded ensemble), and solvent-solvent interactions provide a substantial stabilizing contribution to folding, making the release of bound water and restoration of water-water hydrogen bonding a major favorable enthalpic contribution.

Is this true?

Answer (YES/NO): YES